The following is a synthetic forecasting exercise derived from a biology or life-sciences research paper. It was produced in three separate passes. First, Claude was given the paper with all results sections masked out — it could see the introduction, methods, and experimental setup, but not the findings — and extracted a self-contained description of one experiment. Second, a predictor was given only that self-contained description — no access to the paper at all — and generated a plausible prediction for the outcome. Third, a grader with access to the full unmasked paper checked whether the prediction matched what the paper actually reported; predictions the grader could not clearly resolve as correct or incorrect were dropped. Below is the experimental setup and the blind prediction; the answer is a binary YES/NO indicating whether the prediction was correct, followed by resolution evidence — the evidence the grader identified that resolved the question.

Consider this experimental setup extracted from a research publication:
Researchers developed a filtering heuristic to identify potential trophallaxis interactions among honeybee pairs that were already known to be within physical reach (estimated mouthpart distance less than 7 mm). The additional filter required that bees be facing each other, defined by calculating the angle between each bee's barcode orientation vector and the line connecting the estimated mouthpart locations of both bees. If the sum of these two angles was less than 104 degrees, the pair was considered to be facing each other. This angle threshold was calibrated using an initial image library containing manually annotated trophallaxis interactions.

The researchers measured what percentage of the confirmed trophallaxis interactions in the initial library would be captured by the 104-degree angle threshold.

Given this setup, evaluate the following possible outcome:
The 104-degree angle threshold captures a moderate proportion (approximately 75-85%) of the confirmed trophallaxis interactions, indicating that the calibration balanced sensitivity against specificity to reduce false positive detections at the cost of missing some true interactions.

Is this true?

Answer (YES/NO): NO